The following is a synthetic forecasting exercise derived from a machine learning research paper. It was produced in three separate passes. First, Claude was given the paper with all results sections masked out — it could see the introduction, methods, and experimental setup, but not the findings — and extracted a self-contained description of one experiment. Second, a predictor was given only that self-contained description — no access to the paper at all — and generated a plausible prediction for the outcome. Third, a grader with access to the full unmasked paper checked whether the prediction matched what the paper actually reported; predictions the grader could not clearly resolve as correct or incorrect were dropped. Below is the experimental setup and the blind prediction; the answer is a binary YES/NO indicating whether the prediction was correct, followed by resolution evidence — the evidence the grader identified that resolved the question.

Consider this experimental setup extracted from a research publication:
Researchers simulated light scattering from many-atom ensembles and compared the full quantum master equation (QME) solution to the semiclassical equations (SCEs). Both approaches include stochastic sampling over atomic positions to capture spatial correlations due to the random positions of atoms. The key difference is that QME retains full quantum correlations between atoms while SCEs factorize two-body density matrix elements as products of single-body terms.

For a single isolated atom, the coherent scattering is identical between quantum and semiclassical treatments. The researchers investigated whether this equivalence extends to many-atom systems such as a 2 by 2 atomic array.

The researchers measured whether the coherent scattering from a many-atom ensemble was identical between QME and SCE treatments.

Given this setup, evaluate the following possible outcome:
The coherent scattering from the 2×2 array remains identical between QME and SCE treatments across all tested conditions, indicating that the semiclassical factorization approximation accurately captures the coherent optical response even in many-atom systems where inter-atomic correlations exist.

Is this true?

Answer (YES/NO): NO